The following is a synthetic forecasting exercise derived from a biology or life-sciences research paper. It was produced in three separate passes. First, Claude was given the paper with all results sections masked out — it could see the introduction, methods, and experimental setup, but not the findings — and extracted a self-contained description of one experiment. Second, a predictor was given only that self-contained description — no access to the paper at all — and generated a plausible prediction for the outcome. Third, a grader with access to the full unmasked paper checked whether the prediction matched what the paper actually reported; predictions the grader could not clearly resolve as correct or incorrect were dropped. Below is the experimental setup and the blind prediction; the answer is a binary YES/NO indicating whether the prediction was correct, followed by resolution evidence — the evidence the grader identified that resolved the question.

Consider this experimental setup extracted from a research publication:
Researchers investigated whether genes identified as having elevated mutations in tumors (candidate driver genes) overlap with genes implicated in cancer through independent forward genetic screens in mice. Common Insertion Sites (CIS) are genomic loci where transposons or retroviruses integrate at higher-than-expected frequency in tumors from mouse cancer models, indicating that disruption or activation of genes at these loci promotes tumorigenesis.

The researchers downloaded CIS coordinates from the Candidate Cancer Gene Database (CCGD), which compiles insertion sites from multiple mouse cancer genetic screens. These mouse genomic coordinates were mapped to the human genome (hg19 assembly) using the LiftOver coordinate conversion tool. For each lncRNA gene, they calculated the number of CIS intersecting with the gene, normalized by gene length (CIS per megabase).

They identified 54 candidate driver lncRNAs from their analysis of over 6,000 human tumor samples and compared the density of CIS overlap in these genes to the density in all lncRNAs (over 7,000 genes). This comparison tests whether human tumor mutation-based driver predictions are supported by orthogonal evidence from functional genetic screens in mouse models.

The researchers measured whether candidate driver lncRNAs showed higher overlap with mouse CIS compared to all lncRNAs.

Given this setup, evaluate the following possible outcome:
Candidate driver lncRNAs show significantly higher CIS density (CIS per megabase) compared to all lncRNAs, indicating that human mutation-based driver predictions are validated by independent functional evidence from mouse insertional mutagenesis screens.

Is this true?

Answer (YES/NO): YES